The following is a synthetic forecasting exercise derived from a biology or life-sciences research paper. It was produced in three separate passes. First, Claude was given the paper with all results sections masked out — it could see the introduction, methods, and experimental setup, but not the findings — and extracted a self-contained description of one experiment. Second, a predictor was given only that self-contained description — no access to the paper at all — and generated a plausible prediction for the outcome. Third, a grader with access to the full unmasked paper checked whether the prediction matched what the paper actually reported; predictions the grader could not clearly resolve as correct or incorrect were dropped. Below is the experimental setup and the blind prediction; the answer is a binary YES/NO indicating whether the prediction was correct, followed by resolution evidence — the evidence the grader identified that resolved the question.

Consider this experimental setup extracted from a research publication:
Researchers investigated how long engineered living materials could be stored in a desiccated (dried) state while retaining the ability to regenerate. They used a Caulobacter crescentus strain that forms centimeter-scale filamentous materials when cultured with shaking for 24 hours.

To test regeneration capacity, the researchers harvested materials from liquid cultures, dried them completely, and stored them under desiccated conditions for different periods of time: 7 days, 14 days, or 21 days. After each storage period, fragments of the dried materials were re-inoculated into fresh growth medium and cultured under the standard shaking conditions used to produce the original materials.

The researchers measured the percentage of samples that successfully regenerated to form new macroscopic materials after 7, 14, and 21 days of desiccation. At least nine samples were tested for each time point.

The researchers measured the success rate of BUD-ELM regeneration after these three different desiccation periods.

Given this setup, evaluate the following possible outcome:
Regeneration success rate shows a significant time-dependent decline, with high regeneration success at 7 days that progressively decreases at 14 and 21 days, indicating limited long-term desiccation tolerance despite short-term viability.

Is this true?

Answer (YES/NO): NO